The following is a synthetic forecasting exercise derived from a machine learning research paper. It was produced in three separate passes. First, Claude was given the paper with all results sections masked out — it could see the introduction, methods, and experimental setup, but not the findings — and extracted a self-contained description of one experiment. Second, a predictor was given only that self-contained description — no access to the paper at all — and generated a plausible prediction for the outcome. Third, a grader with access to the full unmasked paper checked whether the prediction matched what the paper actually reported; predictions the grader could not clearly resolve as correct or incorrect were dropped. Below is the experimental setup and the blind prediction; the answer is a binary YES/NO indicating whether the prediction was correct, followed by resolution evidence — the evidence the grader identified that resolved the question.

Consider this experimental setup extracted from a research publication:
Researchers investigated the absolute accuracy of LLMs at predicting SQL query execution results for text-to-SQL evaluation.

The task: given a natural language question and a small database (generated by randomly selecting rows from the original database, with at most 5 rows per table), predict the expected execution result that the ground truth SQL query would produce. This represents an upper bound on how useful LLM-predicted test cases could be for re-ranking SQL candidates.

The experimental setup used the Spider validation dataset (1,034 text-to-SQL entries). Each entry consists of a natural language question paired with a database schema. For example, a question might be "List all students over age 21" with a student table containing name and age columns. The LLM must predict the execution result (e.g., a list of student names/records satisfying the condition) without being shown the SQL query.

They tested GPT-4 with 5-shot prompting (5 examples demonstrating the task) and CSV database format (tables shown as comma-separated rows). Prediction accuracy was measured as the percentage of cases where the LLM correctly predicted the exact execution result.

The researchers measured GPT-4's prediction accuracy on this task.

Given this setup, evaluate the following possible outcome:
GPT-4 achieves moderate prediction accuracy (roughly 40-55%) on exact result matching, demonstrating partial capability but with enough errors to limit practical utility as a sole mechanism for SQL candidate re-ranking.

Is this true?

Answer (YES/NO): NO